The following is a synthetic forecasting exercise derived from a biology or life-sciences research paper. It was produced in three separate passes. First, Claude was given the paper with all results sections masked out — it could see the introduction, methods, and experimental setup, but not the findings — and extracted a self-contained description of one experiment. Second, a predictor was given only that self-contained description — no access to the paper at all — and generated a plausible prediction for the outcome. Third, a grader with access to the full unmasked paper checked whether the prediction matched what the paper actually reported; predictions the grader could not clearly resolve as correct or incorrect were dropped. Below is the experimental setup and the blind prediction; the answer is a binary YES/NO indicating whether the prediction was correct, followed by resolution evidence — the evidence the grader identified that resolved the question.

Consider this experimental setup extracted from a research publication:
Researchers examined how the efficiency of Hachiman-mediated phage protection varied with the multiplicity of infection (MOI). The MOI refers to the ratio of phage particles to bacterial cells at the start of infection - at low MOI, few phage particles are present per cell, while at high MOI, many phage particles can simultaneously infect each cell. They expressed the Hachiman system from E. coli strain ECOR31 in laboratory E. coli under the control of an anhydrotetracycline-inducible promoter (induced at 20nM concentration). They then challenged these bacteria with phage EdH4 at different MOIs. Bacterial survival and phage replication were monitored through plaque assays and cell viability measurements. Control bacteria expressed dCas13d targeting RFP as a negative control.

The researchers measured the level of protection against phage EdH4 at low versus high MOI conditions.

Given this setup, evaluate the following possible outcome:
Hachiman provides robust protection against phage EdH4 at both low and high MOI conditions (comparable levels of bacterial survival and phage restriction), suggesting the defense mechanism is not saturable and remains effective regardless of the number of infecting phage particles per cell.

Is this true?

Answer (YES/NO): NO